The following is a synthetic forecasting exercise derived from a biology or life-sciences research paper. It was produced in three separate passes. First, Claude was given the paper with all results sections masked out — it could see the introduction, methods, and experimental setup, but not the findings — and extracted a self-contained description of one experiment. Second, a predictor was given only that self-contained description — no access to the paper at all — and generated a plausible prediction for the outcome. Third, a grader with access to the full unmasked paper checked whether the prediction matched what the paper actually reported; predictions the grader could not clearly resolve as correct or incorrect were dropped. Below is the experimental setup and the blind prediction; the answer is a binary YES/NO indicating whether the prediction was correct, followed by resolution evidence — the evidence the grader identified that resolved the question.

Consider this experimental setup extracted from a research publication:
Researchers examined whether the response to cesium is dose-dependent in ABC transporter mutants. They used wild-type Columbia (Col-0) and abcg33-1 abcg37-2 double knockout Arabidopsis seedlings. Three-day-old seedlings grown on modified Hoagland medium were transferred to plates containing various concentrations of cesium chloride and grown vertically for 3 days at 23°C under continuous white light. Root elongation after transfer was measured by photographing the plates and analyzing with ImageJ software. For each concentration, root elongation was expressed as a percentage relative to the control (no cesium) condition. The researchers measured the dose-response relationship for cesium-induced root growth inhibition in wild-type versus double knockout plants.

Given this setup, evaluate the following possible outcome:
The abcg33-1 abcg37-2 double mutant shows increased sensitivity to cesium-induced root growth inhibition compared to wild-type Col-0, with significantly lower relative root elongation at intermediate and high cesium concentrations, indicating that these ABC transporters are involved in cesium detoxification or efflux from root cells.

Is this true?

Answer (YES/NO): NO